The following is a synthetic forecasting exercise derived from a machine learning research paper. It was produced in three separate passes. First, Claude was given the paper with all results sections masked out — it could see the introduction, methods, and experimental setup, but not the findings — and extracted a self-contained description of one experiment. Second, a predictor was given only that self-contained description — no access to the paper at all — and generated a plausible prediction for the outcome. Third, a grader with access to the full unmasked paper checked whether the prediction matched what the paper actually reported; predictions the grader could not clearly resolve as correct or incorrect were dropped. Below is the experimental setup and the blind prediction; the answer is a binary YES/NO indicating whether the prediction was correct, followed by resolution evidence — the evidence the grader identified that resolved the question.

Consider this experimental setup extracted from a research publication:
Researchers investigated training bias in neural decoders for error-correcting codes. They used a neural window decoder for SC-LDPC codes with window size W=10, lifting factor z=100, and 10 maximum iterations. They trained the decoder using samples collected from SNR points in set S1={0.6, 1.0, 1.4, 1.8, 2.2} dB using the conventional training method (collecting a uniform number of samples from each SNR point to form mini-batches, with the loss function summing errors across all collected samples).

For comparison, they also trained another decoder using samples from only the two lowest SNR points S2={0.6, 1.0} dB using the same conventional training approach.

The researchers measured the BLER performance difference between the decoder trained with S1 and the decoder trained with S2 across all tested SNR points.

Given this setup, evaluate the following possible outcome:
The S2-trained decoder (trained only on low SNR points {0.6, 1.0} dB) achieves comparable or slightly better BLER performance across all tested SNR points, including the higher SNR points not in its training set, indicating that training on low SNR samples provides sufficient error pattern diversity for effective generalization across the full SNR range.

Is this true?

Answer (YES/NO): YES